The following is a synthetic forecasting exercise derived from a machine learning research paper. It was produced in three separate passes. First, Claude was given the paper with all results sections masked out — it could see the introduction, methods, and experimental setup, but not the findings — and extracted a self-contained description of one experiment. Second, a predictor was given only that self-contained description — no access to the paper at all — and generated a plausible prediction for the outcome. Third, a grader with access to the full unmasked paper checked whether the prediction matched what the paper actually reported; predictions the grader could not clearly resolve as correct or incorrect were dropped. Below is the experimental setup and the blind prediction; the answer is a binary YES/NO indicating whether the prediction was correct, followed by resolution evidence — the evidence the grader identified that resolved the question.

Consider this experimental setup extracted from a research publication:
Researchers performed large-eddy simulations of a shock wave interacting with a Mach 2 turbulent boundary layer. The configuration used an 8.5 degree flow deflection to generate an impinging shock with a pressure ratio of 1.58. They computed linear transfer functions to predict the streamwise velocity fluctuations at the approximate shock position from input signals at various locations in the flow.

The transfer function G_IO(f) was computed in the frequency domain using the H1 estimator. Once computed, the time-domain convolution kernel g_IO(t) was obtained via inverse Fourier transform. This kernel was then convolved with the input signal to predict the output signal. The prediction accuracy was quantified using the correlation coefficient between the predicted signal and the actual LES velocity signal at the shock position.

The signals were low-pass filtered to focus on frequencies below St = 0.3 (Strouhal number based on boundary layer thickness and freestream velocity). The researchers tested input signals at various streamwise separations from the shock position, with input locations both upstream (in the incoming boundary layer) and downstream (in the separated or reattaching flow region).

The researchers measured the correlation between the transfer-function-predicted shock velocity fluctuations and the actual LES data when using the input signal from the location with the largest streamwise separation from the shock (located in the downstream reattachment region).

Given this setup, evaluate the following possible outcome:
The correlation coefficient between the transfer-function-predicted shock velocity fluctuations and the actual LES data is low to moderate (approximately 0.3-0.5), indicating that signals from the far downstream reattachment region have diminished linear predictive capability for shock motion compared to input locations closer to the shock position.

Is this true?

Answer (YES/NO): NO